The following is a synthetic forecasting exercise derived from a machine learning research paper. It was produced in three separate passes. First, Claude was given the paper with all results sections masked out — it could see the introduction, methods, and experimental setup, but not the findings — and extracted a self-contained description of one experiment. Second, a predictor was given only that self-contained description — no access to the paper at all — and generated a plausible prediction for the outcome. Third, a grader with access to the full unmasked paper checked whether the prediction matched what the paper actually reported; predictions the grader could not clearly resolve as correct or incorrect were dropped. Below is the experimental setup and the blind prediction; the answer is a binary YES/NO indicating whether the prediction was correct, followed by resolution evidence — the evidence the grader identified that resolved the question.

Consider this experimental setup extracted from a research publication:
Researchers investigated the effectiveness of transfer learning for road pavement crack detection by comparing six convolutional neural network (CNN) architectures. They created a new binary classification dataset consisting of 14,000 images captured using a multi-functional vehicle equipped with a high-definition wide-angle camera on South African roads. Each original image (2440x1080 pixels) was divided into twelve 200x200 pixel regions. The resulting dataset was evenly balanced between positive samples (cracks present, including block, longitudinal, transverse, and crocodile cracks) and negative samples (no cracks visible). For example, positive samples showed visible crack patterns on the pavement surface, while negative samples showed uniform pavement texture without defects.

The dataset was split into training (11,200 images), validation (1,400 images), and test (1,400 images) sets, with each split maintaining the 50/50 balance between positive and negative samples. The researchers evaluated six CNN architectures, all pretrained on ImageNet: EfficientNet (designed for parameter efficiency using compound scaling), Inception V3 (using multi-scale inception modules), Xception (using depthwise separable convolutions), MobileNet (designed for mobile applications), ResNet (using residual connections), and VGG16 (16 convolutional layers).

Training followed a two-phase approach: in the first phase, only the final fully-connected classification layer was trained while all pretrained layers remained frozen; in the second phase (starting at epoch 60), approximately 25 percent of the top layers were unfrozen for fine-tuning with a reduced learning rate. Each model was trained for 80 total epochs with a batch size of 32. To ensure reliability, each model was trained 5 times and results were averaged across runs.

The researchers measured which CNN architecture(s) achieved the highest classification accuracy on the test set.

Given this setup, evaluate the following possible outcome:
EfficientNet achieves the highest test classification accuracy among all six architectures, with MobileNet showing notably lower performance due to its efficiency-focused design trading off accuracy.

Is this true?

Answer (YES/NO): NO